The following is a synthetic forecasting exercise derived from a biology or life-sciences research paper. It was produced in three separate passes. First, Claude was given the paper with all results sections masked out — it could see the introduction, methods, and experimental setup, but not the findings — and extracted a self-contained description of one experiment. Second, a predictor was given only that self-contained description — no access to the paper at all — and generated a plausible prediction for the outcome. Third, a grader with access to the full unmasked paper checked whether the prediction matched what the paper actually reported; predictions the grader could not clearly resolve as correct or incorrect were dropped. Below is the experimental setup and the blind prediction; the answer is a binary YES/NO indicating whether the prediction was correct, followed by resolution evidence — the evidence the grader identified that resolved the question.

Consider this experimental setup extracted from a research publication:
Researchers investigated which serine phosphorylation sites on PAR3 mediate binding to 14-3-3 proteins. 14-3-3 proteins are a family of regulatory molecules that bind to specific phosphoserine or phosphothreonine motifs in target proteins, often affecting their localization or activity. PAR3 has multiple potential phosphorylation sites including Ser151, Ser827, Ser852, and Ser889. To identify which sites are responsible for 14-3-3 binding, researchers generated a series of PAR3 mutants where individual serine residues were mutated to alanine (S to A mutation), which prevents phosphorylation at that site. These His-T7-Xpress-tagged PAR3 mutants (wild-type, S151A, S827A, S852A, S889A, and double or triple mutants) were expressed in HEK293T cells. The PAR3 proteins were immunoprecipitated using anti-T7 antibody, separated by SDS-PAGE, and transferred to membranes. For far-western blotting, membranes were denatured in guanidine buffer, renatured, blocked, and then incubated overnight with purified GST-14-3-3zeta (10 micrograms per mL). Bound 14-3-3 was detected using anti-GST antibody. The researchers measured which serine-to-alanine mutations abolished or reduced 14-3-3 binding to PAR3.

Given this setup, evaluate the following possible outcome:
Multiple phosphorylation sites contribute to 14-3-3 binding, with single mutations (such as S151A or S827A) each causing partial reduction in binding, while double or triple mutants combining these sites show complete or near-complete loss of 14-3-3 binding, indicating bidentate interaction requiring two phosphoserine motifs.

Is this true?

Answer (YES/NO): NO